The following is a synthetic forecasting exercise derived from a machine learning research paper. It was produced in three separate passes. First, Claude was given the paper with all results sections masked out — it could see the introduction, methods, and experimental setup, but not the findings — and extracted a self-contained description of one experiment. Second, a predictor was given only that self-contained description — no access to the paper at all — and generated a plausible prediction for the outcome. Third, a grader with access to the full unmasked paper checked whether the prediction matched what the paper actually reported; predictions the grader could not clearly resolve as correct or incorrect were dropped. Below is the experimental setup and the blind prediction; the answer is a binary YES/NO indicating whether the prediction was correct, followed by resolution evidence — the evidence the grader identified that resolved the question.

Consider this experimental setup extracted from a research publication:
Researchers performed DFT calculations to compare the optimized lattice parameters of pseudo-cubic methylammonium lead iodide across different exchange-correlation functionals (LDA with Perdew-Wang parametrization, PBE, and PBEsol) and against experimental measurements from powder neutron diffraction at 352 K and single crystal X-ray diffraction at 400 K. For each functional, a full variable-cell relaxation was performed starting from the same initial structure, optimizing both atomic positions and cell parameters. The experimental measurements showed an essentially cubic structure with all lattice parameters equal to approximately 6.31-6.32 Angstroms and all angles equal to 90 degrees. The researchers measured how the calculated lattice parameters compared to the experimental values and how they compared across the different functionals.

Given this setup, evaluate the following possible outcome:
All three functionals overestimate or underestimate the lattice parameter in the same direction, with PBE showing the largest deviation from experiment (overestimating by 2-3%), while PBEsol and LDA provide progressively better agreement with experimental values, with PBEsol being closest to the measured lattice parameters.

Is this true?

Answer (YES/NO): NO